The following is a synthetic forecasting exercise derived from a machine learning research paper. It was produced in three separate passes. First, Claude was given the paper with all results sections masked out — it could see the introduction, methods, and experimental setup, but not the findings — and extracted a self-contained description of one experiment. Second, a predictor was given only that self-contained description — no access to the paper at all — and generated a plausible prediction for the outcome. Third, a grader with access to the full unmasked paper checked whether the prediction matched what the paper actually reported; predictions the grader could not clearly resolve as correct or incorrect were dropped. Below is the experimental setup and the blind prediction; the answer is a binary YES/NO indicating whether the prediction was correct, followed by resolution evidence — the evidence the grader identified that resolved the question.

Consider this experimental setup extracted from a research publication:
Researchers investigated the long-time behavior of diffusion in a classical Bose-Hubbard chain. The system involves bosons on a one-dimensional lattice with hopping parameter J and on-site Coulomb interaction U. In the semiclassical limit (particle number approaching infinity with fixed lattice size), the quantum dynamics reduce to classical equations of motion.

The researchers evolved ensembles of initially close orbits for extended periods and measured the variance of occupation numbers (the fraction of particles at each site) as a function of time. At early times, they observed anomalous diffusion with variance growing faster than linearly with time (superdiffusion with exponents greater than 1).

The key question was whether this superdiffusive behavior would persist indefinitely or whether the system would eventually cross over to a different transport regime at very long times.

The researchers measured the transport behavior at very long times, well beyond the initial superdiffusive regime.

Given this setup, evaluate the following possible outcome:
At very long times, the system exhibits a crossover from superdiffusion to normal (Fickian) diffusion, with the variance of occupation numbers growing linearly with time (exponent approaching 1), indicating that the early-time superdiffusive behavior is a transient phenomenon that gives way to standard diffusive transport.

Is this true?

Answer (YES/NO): YES